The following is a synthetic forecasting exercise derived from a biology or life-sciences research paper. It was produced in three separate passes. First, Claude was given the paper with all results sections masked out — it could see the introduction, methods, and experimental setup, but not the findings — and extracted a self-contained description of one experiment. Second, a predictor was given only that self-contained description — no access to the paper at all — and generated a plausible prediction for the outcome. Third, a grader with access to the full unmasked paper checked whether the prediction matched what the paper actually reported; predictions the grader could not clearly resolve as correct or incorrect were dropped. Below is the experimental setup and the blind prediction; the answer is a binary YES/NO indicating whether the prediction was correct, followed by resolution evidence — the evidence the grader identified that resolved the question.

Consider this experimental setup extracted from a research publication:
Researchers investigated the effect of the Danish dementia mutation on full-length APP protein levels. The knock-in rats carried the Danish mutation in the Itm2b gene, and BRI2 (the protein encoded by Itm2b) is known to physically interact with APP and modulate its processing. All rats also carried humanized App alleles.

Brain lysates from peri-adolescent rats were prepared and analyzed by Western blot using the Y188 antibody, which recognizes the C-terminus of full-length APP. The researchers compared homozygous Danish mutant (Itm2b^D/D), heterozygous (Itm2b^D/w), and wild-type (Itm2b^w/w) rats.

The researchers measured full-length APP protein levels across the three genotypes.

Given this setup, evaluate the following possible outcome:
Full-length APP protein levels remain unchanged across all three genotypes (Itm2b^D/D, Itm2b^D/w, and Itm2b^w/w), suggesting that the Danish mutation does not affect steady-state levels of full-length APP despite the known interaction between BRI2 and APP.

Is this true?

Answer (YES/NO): YES